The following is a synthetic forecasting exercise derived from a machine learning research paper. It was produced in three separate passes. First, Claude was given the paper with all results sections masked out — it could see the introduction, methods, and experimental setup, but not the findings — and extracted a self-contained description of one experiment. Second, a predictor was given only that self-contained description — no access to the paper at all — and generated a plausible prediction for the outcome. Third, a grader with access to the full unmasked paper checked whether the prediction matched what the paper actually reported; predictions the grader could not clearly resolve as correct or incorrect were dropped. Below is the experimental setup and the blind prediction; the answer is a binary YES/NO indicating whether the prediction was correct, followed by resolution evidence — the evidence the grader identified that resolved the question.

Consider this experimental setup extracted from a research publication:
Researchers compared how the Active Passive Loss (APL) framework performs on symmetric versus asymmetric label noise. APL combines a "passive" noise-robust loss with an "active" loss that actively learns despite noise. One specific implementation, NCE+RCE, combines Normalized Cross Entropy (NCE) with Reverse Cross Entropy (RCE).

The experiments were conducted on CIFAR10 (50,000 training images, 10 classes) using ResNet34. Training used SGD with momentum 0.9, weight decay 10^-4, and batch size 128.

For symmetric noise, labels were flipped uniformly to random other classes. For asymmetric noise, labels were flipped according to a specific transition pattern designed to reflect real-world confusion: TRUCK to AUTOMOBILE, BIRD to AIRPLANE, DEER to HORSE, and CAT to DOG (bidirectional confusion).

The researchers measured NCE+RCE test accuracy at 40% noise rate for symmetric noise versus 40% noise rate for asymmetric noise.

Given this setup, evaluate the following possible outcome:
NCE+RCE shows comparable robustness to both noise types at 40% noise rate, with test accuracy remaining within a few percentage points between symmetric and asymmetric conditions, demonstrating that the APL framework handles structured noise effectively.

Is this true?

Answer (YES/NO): NO